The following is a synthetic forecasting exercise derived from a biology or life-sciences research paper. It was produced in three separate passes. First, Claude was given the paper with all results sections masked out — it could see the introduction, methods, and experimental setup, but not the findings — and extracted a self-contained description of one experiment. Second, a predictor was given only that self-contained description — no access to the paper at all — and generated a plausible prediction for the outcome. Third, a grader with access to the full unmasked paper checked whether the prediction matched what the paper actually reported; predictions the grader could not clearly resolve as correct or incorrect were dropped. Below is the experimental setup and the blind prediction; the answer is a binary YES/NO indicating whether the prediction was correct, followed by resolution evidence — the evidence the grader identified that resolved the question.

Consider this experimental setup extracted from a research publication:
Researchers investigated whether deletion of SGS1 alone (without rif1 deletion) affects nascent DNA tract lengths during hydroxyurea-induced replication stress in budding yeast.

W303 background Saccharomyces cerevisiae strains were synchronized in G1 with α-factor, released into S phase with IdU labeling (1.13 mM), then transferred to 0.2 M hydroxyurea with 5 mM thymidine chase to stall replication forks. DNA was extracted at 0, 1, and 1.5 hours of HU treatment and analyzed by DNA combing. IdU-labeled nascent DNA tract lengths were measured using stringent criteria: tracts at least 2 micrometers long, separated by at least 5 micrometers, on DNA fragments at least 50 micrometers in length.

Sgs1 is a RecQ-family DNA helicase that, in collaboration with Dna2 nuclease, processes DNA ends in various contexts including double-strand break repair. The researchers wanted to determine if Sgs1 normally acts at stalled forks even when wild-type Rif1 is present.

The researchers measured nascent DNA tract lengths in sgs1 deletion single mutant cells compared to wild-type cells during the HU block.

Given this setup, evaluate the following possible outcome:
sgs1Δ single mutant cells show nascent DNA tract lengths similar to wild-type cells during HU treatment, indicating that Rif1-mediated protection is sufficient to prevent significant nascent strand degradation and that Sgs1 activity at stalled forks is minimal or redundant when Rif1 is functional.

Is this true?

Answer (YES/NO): YES